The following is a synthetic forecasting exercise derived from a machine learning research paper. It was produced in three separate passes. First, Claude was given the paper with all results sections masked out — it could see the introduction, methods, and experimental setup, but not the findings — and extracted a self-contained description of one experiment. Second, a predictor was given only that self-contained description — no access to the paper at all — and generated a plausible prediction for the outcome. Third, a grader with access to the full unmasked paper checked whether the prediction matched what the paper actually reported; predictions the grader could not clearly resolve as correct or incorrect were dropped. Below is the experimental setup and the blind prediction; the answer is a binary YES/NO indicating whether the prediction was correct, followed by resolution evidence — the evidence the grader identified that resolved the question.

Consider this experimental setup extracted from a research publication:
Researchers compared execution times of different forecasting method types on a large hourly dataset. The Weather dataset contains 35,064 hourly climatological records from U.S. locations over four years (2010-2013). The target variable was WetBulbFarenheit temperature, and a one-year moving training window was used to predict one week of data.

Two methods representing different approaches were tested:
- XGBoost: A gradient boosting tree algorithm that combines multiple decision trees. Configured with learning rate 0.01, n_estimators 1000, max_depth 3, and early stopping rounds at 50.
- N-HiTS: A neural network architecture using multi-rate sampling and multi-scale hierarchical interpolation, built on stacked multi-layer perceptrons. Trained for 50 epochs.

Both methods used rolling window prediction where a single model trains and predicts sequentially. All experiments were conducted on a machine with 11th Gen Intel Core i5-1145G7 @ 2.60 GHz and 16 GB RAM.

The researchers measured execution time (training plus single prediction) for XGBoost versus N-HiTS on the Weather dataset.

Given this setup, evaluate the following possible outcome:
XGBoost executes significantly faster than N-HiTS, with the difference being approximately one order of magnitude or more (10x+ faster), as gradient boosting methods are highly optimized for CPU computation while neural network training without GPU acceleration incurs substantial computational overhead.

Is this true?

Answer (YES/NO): YES